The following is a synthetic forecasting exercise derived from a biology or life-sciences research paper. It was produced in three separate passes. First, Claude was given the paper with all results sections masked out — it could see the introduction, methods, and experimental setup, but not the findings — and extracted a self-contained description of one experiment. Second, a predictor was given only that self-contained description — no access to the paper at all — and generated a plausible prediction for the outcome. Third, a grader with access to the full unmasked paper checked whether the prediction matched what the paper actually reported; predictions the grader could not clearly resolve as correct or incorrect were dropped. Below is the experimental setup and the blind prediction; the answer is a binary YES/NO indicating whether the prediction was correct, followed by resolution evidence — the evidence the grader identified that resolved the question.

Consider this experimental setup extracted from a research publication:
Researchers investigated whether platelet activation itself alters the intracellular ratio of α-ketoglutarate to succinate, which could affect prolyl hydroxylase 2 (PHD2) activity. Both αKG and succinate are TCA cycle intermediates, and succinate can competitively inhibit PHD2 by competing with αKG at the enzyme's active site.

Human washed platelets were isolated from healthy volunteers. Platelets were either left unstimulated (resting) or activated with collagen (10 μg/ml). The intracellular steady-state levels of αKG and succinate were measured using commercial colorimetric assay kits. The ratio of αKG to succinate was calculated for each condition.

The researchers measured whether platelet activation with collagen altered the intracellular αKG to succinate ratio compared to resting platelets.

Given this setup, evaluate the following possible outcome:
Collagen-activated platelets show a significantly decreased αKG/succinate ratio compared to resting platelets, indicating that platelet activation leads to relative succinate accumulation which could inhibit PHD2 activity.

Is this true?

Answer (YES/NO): NO